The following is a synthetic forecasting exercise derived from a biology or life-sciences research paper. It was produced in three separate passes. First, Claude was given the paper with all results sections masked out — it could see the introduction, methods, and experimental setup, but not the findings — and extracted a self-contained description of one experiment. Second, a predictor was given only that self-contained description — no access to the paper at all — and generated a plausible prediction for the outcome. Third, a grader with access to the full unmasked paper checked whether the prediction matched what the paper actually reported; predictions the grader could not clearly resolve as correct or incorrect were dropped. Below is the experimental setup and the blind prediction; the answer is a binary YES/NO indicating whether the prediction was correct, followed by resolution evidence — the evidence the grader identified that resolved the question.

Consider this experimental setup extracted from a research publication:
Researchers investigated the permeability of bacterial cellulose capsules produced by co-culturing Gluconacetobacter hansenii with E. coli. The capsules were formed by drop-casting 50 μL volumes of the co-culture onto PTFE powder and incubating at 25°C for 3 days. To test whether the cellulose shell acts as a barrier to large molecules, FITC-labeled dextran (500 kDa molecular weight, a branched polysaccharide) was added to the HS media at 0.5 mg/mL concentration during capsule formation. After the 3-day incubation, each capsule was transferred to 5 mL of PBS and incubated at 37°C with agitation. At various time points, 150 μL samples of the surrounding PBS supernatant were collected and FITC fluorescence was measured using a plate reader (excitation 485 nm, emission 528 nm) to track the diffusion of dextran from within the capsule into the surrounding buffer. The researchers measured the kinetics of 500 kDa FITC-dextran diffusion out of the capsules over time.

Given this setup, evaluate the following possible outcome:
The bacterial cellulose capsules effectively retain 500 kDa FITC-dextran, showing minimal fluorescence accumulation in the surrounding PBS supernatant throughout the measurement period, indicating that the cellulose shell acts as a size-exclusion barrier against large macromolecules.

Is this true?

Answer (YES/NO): NO